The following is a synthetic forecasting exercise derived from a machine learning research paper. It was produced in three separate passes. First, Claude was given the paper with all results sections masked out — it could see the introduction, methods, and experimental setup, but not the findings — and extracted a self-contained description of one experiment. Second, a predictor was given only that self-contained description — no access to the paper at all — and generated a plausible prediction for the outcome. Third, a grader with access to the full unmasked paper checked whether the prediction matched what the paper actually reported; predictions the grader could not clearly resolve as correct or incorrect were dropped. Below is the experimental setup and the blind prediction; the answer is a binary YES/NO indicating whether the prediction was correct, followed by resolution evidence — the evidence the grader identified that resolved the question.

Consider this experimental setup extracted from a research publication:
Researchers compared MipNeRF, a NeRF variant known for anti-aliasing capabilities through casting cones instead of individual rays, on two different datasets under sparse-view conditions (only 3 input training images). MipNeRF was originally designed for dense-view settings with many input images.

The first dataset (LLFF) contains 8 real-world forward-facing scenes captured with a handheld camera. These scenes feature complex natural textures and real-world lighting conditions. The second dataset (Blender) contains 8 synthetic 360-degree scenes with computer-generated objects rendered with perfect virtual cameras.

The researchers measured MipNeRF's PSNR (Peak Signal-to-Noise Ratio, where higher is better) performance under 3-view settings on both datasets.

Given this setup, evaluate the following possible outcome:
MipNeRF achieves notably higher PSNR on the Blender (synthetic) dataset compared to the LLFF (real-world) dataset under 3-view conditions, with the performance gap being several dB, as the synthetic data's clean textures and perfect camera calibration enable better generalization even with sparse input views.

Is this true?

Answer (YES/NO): NO